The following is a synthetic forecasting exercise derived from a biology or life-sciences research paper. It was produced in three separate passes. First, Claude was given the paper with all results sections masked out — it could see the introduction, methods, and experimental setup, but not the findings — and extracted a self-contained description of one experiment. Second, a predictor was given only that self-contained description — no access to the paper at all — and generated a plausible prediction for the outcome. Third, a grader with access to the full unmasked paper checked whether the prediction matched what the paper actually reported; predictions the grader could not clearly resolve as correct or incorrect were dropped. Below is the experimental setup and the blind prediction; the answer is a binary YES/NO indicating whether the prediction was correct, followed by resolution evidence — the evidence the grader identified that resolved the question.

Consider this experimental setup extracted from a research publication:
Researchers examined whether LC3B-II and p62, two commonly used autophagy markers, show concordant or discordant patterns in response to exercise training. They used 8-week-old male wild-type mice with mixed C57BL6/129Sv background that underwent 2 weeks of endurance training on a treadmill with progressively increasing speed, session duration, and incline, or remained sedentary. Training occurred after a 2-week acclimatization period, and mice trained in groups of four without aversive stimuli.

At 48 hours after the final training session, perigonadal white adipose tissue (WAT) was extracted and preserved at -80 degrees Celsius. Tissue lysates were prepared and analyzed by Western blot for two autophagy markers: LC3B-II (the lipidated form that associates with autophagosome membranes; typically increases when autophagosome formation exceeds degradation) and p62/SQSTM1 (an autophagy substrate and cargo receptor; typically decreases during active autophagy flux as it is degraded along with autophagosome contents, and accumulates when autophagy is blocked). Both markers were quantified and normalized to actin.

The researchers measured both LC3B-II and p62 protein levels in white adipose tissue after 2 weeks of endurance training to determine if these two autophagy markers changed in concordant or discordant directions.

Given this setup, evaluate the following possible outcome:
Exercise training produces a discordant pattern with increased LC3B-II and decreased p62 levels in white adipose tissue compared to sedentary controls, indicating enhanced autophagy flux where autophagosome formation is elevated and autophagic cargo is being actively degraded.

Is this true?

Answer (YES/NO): NO